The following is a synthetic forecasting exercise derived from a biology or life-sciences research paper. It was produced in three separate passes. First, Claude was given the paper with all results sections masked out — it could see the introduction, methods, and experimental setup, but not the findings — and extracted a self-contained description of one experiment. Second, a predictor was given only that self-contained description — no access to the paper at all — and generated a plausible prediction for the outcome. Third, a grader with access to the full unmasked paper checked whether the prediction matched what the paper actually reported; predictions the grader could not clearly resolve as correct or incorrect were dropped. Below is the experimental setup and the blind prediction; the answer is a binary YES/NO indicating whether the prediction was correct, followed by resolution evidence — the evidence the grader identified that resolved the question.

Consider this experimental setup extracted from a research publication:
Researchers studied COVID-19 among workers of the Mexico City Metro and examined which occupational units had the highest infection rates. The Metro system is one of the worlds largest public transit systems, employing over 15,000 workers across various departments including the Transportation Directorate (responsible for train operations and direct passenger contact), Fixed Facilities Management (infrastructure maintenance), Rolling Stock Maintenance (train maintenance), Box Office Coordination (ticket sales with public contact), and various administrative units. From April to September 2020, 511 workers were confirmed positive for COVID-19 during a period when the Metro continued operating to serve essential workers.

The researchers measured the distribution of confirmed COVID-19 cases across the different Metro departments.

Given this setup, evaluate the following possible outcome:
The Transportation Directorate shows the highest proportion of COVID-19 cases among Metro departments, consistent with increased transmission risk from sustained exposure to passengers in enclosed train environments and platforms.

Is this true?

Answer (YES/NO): YES